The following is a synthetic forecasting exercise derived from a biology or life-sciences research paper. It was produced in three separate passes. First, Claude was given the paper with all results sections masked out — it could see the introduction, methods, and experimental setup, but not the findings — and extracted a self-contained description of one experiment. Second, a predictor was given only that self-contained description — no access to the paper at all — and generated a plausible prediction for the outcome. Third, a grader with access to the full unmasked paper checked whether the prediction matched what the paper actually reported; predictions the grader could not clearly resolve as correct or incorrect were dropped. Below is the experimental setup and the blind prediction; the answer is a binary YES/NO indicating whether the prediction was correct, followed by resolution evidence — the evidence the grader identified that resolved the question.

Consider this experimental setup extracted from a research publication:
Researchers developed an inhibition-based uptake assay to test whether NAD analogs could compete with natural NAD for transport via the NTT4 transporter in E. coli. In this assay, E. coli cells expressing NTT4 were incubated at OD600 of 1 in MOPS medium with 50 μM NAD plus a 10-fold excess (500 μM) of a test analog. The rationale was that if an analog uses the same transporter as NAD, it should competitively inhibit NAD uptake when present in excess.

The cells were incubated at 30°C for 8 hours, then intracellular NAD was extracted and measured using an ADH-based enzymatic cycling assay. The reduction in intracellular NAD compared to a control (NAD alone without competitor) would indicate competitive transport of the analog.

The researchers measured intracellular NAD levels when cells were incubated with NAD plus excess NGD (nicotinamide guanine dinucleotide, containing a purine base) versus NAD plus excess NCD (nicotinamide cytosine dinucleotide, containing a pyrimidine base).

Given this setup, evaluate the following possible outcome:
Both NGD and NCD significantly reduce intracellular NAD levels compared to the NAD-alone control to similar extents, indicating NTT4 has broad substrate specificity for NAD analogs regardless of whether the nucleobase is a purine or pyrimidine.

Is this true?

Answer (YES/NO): NO